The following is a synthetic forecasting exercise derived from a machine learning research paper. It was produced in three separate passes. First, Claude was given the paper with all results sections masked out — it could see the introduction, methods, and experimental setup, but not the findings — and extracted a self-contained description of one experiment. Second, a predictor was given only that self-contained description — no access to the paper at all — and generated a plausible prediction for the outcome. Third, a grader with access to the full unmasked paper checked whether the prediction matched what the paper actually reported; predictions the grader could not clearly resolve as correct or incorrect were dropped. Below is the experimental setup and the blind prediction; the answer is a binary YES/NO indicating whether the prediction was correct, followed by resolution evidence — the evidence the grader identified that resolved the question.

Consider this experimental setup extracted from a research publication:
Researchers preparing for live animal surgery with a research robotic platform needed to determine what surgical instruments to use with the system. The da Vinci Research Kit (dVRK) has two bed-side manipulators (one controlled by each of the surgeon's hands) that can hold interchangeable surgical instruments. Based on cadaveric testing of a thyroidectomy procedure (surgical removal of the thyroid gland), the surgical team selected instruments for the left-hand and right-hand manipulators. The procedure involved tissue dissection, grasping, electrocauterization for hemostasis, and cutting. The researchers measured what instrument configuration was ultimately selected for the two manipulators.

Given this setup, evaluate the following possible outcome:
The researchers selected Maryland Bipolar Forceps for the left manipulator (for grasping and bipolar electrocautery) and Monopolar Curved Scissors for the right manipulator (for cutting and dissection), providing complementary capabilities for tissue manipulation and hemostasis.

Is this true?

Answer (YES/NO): NO